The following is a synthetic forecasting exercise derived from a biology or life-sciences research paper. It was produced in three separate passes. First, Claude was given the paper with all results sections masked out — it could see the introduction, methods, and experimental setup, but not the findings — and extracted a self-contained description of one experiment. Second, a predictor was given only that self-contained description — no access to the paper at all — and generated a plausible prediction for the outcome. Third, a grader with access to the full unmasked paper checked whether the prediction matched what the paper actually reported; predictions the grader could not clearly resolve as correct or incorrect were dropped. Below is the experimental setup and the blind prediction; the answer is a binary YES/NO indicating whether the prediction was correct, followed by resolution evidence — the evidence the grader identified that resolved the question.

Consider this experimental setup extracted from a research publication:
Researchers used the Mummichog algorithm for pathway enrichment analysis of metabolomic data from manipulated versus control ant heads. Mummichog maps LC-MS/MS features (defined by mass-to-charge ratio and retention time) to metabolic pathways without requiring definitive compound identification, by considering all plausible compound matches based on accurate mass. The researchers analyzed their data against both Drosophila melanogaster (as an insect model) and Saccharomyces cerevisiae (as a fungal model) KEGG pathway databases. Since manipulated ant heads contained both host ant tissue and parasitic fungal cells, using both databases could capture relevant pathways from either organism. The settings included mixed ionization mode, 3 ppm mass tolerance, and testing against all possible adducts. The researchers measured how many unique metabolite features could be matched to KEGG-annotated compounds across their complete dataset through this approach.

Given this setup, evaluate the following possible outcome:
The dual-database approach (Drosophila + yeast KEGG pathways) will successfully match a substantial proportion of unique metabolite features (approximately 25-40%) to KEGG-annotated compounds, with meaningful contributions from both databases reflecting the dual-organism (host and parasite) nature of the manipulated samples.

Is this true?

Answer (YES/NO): NO